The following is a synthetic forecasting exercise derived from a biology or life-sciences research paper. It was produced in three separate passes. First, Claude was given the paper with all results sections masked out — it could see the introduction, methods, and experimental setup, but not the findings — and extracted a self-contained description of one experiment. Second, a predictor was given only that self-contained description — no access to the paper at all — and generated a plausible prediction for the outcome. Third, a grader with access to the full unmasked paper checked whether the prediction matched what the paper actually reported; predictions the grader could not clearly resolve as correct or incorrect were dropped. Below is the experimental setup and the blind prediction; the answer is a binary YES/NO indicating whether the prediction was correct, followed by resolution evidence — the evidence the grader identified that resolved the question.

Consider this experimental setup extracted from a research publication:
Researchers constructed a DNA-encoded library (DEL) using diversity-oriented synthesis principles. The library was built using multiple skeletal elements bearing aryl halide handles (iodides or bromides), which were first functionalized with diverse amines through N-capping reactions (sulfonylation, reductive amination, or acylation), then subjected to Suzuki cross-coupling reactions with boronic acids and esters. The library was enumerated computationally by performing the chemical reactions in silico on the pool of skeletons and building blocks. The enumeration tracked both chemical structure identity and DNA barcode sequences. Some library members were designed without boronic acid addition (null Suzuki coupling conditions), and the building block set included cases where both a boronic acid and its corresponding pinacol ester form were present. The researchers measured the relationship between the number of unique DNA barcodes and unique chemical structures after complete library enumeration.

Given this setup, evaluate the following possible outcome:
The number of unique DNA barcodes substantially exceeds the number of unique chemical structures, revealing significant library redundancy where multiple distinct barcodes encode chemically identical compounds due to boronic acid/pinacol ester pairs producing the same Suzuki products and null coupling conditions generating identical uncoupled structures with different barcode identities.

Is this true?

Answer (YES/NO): NO